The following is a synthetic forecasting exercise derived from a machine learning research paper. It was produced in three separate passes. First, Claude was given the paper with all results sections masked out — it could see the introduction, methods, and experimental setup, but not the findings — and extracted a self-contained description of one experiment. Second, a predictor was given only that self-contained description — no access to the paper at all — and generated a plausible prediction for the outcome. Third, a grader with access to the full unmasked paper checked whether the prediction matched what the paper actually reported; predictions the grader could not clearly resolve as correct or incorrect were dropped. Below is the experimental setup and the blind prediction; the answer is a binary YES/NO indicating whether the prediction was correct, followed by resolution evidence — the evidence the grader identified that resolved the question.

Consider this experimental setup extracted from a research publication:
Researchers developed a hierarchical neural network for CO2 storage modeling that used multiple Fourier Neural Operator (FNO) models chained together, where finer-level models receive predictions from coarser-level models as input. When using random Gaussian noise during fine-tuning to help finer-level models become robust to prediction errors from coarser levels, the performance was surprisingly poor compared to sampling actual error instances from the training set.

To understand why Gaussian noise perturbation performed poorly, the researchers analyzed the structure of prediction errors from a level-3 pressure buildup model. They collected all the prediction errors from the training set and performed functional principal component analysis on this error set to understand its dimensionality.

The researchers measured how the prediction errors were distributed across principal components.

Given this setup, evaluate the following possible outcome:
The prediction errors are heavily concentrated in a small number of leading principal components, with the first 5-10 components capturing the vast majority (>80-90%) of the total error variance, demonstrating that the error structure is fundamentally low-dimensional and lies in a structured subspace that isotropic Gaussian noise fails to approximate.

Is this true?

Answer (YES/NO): NO